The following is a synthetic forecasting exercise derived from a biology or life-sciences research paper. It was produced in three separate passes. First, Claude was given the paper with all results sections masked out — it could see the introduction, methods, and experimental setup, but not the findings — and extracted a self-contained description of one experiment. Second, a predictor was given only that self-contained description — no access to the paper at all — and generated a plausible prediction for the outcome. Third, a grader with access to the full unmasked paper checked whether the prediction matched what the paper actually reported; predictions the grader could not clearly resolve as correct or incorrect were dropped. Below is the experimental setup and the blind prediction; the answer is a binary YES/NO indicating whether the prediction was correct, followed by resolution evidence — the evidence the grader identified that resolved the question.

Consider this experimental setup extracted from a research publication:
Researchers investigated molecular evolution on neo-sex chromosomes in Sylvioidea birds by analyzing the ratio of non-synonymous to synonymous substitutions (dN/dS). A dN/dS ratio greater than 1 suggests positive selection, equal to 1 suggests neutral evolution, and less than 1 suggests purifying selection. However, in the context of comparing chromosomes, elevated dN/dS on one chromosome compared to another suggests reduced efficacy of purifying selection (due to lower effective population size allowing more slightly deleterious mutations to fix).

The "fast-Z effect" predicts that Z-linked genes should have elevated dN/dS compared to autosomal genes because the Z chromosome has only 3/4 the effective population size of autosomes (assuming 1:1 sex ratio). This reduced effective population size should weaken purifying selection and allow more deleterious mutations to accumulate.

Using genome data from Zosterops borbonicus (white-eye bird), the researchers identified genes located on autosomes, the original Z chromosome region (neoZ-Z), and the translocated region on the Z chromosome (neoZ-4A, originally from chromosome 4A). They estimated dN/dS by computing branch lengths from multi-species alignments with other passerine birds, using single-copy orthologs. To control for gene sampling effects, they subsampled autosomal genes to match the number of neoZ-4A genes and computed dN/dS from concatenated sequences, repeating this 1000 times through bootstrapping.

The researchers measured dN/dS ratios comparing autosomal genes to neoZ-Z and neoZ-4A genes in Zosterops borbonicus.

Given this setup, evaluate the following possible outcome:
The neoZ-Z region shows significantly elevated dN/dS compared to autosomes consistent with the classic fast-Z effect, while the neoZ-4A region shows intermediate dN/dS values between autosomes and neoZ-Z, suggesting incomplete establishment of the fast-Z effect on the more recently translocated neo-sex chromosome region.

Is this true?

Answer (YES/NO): NO